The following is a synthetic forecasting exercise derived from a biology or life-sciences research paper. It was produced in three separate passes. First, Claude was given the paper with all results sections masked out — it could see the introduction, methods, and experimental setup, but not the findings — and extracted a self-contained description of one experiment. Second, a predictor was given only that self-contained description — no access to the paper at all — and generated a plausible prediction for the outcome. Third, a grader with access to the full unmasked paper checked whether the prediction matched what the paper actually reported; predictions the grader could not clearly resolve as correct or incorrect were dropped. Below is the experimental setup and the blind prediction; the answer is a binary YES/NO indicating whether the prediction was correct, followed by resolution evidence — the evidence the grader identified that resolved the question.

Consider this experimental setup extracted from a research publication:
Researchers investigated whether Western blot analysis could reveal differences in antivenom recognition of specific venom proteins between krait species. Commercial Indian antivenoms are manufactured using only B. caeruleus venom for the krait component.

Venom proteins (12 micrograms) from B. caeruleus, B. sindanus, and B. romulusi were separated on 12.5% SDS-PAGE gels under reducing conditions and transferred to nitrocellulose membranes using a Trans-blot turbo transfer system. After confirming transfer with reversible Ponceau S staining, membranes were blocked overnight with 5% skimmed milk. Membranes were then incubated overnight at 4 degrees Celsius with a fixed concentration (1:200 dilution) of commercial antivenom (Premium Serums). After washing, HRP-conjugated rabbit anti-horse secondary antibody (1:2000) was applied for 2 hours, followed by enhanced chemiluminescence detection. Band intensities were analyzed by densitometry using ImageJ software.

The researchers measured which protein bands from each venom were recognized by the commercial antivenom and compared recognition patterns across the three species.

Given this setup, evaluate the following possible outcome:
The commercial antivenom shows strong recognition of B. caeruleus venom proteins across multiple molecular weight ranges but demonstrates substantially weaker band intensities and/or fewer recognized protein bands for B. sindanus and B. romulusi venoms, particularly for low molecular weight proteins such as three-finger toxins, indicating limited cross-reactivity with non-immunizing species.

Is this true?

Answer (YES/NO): NO